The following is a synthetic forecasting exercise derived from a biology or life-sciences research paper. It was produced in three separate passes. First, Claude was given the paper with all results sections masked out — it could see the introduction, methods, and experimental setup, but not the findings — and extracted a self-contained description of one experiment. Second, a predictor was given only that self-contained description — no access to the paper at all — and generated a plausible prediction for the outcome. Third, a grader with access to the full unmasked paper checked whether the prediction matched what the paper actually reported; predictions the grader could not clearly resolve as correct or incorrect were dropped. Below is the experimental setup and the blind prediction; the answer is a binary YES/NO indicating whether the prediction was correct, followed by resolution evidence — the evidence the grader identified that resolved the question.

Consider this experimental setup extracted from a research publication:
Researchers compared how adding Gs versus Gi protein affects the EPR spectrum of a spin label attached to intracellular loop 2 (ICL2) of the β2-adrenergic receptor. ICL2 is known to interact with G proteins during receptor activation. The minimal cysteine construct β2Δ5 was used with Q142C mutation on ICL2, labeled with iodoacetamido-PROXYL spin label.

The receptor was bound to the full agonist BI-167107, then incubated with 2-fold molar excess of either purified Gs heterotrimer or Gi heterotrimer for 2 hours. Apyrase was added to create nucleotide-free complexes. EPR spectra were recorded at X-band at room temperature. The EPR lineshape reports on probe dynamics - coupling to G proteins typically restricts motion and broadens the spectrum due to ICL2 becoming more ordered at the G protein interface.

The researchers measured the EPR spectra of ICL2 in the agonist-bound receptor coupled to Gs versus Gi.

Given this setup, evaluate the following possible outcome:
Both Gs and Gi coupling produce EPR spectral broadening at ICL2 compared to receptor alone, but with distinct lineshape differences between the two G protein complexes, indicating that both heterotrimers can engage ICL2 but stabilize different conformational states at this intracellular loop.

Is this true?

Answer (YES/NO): YES